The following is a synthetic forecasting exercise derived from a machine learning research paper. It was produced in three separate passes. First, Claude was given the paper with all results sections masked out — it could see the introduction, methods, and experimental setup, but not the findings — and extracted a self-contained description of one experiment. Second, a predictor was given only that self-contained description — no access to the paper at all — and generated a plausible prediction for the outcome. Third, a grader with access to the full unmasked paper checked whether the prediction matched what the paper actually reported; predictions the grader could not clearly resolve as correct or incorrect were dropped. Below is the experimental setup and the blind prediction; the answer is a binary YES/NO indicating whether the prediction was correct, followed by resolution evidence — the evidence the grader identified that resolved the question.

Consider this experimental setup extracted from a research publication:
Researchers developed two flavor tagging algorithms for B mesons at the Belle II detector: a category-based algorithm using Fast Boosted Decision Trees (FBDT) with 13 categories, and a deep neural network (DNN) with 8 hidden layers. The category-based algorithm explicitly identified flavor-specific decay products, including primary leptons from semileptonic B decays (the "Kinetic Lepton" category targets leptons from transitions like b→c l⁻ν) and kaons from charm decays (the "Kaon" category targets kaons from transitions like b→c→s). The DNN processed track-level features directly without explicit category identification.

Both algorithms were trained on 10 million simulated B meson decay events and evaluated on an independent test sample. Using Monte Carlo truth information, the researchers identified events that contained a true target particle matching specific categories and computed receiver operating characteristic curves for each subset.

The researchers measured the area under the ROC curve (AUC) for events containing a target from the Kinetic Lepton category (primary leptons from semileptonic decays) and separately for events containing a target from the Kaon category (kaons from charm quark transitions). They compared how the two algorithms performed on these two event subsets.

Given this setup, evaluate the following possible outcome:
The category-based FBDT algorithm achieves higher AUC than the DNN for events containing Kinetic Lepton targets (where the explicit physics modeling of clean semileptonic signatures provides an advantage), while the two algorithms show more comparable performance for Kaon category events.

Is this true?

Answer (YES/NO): NO